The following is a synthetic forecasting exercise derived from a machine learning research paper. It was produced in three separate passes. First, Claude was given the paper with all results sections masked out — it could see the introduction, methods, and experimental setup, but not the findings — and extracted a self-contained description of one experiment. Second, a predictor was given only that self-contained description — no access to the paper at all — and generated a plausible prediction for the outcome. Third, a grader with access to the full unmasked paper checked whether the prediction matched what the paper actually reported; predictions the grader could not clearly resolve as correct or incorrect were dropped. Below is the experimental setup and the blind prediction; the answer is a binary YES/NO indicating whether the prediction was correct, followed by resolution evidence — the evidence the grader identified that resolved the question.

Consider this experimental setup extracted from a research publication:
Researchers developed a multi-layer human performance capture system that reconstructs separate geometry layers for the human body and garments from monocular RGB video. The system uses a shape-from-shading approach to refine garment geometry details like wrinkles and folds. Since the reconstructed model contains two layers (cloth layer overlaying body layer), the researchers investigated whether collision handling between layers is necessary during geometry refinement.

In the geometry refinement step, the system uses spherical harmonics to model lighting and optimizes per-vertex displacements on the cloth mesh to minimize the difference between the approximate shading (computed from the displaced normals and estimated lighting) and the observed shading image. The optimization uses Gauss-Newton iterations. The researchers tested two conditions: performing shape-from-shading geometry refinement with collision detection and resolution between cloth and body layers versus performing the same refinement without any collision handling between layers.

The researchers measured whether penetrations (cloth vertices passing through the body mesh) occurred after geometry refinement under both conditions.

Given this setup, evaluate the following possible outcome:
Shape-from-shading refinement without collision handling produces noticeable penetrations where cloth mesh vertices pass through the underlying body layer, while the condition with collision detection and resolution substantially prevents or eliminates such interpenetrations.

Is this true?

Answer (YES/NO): YES